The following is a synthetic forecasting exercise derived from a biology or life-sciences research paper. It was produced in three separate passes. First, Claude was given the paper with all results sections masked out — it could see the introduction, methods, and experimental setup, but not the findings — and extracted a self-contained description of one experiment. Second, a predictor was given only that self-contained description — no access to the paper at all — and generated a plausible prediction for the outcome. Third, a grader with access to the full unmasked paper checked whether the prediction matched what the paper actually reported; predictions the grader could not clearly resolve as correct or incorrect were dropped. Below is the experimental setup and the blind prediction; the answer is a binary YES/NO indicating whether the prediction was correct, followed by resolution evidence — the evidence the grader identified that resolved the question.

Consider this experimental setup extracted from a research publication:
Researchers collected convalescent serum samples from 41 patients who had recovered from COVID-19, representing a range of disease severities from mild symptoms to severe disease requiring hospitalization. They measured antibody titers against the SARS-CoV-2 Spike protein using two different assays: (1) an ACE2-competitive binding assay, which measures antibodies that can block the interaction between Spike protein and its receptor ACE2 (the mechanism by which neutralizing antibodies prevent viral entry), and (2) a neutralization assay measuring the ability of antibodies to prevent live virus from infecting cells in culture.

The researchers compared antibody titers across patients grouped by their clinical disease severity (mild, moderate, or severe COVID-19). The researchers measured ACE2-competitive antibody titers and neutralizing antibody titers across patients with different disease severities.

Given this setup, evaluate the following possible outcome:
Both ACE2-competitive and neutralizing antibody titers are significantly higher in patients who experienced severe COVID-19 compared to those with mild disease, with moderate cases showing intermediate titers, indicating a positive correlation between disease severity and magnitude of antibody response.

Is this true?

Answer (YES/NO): YES